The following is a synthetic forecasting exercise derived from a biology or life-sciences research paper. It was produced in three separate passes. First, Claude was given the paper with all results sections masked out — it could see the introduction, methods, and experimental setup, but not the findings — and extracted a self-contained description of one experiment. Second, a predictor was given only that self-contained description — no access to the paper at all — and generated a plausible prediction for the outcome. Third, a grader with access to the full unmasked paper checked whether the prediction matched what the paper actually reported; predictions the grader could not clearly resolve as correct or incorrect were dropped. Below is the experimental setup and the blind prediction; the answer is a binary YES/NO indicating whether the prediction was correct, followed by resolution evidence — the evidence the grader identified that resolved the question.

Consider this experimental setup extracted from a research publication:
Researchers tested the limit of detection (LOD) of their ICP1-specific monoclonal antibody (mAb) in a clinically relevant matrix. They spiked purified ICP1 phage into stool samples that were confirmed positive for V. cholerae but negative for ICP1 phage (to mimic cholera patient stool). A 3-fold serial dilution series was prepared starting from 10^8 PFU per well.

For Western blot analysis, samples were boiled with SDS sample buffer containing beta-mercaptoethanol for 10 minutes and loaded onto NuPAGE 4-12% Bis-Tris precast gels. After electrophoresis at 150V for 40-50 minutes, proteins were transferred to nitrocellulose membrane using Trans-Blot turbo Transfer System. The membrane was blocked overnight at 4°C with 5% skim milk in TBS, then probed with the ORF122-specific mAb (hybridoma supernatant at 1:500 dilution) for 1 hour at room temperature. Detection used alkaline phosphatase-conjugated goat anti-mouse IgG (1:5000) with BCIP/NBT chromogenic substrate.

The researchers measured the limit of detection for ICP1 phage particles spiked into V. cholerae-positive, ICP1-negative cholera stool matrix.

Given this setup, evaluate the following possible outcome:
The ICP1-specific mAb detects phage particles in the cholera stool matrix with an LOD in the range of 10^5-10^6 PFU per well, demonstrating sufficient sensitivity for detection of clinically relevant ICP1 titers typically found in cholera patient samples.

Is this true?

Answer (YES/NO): YES